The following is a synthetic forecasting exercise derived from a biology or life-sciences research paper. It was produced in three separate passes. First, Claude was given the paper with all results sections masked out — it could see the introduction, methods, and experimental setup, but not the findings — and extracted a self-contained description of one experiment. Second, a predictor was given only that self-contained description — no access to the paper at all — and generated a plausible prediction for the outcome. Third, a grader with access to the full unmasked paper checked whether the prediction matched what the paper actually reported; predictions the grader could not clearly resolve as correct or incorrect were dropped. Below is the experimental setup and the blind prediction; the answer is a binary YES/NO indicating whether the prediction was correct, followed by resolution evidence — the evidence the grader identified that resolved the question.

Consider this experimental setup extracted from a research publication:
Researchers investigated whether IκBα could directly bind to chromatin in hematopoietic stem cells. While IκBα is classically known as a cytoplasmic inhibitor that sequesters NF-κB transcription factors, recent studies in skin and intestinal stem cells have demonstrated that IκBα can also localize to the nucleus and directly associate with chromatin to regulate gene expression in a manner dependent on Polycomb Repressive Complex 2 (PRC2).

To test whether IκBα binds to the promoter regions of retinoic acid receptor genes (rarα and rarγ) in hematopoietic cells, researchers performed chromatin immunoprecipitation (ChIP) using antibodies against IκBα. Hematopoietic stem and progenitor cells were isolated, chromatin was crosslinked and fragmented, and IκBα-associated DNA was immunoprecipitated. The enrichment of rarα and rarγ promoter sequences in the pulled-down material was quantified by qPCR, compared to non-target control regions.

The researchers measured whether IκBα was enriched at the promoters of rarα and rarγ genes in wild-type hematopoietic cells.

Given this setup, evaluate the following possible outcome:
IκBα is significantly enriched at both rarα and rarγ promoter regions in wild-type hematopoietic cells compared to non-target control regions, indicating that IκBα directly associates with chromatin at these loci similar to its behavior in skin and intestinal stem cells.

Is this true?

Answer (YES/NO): NO